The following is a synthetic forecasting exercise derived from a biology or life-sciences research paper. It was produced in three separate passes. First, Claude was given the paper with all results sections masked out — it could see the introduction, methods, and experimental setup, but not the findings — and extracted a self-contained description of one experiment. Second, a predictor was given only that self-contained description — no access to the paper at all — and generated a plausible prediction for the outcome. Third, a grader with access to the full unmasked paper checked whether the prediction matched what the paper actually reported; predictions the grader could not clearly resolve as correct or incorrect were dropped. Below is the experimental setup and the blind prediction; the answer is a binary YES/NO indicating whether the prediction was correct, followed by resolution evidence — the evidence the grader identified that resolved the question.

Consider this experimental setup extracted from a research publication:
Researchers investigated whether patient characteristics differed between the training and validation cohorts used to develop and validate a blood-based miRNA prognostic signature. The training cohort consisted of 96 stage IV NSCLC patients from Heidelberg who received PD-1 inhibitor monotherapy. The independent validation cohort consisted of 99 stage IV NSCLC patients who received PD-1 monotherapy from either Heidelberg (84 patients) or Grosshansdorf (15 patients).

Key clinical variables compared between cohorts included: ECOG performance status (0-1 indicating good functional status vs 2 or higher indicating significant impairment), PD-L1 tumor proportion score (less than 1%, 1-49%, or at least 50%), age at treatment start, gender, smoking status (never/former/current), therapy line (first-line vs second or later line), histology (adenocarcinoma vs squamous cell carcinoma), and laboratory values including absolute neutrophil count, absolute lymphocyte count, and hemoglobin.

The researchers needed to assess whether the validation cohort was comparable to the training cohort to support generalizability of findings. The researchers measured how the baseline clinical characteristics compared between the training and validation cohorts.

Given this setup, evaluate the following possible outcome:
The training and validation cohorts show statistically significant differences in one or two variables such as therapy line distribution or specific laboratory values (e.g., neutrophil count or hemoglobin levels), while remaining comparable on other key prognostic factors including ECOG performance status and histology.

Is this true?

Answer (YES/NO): YES